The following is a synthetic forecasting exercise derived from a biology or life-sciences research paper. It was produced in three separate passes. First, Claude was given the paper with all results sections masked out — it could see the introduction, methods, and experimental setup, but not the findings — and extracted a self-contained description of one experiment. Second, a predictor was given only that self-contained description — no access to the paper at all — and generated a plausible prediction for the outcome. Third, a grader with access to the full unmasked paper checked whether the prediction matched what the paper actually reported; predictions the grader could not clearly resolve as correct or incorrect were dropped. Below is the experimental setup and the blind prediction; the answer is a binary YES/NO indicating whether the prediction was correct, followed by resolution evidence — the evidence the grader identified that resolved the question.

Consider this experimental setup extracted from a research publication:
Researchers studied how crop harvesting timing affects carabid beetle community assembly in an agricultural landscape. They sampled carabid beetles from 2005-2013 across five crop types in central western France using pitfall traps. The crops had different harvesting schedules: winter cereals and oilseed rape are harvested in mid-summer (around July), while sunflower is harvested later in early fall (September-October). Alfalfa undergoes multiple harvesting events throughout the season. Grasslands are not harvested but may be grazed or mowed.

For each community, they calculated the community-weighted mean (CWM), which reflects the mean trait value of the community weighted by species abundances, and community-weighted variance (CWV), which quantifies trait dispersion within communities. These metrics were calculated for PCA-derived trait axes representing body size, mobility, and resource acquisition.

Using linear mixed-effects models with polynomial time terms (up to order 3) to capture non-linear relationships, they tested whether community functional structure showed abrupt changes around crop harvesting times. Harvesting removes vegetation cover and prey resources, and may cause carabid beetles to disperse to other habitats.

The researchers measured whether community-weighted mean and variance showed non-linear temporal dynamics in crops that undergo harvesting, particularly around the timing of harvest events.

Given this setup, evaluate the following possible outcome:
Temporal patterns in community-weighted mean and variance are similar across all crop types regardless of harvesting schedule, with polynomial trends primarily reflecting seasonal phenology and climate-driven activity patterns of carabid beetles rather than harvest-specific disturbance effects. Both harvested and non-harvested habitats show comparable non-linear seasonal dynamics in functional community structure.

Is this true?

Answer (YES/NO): NO